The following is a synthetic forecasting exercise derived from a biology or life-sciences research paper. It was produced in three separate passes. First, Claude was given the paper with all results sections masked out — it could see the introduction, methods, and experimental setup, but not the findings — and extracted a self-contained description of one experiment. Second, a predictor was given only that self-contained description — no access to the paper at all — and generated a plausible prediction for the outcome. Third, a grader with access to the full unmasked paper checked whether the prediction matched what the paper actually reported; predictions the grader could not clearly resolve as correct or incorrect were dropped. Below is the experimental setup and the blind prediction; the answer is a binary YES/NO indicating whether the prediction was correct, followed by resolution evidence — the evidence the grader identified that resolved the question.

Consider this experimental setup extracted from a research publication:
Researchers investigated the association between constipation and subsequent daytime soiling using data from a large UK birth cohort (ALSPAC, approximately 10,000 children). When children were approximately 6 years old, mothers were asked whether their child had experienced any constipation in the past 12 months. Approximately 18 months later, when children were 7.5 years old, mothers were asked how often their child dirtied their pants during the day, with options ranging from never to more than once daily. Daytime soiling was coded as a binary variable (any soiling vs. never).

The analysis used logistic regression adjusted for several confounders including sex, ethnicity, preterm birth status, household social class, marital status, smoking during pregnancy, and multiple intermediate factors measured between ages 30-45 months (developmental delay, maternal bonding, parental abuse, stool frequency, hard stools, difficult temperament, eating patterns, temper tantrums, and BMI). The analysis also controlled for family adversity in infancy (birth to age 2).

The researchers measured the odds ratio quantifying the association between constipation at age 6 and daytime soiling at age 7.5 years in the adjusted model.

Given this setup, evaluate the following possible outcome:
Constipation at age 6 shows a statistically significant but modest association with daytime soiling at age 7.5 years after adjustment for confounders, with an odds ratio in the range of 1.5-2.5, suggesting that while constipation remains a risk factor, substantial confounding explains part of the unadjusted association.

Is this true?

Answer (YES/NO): NO